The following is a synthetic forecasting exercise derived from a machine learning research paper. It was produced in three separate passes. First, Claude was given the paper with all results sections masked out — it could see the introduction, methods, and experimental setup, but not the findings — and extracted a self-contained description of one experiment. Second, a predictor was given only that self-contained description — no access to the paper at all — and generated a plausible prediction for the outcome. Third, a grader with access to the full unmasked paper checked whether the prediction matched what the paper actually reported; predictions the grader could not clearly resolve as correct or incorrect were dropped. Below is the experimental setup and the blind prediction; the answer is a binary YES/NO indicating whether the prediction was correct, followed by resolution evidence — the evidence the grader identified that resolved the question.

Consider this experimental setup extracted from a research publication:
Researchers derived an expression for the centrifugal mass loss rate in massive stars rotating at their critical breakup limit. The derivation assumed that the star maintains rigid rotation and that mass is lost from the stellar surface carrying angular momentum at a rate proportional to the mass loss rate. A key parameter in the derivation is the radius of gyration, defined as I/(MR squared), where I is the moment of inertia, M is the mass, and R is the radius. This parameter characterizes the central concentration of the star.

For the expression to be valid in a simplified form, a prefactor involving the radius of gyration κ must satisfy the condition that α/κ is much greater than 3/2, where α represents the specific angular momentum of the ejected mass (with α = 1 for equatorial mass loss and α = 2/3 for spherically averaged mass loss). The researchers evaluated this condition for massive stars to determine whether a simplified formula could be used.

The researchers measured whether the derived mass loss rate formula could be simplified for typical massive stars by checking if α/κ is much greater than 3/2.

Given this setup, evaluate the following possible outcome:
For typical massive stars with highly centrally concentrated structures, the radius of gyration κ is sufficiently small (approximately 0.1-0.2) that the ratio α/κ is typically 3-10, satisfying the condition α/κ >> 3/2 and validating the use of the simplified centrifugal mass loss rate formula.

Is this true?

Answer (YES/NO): NO